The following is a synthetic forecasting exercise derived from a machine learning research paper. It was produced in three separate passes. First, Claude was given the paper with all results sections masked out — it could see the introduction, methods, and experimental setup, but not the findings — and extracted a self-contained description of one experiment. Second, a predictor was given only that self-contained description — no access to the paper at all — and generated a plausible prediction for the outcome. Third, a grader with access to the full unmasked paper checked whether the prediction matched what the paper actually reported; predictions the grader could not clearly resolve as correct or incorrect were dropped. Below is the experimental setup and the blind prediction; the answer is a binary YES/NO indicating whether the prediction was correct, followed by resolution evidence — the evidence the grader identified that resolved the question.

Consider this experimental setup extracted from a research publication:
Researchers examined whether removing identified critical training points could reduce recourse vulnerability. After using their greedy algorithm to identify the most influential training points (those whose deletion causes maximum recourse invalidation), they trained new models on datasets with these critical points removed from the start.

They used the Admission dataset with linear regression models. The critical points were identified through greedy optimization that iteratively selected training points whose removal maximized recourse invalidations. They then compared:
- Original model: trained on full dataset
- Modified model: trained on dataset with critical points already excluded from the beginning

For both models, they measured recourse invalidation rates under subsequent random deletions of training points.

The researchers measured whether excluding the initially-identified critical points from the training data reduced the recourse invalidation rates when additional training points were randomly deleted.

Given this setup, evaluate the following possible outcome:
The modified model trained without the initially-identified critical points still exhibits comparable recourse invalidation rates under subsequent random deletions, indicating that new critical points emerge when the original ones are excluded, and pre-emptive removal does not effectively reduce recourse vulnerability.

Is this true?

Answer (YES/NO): NO